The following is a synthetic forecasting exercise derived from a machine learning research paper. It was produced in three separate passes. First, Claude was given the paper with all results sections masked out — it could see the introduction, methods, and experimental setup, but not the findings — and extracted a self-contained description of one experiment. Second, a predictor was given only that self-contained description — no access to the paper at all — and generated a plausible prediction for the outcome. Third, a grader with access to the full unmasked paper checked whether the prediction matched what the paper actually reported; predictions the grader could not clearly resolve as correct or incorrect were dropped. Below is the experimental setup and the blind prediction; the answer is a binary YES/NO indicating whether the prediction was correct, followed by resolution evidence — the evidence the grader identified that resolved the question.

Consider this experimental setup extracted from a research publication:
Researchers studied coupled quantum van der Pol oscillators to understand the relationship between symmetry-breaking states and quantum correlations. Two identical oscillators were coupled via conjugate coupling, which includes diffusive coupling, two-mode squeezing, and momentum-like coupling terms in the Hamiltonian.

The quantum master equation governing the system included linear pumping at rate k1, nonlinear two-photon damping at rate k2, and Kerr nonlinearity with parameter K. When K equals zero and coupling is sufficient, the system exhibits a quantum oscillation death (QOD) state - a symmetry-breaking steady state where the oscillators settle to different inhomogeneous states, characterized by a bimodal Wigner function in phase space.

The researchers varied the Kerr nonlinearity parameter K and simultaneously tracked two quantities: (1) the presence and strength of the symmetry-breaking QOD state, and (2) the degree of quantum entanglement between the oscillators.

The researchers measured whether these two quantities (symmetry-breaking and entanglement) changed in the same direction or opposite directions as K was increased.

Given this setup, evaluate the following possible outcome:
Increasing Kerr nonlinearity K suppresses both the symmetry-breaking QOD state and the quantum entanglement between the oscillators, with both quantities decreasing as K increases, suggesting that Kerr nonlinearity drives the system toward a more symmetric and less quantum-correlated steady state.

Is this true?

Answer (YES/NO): YES